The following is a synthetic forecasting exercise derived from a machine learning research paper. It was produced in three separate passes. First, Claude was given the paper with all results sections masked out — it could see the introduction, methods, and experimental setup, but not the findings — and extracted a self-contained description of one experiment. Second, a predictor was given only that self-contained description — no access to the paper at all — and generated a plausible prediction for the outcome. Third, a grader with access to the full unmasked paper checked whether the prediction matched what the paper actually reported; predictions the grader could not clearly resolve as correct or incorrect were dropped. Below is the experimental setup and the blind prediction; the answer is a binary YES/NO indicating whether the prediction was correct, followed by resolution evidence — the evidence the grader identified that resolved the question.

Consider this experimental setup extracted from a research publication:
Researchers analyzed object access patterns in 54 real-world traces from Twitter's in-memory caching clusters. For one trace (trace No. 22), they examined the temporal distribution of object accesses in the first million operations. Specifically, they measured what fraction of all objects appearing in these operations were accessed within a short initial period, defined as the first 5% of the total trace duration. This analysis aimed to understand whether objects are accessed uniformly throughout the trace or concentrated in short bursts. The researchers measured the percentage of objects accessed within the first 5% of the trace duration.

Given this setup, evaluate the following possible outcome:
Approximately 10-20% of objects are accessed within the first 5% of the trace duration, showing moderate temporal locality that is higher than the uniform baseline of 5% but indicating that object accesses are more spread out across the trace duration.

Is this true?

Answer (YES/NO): NO